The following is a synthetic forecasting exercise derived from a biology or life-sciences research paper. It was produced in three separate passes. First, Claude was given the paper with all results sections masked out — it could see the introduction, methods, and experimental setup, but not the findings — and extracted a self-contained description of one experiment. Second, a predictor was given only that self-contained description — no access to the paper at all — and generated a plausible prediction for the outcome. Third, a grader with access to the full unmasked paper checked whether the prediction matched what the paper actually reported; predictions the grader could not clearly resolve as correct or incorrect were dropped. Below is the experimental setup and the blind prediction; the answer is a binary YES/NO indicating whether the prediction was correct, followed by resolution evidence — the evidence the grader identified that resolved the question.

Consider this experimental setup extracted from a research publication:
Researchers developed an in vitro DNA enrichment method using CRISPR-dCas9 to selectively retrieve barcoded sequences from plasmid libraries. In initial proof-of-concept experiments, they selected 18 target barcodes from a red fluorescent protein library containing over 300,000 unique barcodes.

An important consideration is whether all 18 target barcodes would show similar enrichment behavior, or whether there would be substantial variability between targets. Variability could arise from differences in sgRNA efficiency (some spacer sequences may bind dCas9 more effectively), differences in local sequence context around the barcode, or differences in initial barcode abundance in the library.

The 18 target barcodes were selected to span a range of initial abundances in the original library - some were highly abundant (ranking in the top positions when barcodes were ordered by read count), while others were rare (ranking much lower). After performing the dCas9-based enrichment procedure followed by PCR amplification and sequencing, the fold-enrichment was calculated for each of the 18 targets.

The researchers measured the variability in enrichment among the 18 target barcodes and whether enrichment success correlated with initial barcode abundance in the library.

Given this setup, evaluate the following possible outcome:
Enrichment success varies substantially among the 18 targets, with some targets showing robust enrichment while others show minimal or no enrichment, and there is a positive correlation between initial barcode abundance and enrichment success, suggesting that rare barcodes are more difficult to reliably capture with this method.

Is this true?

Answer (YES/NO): NO